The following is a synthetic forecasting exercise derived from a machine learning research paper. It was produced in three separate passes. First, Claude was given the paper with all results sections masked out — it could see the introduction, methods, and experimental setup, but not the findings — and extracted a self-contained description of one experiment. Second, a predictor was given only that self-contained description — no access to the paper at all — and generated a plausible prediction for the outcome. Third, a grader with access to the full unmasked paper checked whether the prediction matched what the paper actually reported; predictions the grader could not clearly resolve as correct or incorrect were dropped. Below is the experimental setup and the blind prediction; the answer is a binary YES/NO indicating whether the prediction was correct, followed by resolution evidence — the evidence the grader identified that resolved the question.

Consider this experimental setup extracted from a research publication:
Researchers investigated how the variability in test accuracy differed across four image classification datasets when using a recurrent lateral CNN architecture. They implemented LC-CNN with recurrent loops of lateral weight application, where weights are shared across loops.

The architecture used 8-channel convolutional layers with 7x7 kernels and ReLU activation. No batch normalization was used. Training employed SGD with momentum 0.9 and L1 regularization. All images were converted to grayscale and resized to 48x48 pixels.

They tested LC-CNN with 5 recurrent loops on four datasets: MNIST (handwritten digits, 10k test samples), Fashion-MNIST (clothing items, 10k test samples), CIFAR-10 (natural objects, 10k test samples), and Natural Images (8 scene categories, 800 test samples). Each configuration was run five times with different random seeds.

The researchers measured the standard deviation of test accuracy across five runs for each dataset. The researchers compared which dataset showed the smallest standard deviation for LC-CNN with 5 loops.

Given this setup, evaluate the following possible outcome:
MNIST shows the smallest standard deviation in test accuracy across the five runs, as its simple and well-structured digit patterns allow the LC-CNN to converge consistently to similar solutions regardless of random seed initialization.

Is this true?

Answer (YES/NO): NO